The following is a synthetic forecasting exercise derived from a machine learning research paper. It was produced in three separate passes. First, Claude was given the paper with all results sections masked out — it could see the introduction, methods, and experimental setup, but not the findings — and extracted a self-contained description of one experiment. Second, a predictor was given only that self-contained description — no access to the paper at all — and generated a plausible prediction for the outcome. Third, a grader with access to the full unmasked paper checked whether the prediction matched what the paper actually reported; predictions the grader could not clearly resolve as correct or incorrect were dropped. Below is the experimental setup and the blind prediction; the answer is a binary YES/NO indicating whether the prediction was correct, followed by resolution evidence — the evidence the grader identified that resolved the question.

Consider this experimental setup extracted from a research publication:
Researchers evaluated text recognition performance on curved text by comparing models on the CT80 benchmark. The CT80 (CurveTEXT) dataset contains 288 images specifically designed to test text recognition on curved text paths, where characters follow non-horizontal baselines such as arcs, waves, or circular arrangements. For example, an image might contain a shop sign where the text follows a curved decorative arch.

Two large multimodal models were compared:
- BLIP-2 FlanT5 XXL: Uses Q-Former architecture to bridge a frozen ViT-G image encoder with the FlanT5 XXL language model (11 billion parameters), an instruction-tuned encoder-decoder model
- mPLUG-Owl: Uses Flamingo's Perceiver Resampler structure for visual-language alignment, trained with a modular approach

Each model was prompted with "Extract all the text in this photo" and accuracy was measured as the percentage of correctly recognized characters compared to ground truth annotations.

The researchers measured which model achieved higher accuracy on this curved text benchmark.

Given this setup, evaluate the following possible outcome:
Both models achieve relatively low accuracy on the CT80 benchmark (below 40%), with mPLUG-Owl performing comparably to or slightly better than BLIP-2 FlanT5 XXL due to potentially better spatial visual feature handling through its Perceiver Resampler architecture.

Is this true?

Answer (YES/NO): NO